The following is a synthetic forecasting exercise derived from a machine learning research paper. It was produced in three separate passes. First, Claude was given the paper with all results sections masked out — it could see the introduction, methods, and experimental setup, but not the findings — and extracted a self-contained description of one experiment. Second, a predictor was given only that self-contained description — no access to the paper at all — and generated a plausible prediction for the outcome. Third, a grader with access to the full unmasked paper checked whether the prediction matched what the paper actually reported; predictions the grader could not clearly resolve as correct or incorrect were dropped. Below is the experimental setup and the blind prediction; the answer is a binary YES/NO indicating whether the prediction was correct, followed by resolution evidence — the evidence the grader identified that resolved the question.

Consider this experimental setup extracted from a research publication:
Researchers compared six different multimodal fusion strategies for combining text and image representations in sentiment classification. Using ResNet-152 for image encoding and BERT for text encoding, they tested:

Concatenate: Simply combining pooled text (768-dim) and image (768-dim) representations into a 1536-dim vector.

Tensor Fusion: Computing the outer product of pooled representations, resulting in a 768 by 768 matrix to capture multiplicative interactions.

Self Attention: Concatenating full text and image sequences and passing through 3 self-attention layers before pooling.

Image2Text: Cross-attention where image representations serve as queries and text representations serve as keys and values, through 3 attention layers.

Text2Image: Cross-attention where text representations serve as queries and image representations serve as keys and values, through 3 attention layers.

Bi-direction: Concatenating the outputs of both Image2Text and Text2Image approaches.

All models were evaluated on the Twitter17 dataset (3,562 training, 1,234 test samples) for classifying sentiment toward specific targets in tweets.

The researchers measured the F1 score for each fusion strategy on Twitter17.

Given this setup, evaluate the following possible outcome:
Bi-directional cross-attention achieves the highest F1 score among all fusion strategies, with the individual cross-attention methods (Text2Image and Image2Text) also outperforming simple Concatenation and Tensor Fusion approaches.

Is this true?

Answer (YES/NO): NO